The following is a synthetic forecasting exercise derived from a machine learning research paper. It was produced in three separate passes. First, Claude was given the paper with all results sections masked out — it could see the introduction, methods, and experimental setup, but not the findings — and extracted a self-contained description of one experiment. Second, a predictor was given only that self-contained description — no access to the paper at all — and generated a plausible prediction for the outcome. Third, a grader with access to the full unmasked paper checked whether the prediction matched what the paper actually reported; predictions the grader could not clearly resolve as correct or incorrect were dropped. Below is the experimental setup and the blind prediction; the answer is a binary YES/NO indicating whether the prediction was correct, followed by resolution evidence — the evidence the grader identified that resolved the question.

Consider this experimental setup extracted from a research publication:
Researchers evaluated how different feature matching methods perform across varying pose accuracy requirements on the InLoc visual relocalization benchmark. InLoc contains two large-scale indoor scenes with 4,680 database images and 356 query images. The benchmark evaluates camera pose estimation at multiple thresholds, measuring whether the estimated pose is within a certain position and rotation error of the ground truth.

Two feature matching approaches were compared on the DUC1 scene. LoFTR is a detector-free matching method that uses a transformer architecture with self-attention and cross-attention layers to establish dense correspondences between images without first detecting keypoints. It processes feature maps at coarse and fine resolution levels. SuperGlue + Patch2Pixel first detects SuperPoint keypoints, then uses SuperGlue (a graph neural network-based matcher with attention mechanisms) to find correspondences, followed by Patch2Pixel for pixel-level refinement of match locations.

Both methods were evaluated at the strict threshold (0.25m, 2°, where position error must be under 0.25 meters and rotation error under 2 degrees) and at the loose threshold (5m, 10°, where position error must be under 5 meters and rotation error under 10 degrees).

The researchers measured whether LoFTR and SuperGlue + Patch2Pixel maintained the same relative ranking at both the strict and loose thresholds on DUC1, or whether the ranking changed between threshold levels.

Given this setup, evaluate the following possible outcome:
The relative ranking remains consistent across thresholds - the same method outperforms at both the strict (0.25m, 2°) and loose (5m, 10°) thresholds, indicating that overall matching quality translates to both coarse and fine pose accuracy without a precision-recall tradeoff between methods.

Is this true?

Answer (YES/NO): NO